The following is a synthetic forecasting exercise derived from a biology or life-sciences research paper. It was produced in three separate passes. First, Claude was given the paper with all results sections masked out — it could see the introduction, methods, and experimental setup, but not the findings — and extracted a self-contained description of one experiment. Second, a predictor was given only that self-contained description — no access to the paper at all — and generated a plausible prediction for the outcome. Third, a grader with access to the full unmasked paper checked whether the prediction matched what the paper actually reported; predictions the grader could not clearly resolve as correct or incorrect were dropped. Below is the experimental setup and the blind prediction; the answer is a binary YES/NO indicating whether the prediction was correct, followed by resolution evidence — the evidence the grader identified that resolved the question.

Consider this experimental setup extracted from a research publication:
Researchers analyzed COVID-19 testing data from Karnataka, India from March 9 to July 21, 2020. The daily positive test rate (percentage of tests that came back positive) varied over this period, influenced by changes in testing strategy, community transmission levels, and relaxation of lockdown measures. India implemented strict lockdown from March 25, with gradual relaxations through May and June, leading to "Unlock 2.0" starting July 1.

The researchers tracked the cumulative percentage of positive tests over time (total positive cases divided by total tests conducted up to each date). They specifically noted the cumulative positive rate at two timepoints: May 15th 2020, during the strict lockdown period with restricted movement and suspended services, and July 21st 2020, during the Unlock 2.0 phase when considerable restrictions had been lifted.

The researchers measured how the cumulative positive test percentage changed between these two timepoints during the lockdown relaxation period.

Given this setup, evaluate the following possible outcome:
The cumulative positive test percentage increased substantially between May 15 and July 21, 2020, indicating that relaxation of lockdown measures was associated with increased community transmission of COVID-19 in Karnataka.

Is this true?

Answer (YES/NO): NO